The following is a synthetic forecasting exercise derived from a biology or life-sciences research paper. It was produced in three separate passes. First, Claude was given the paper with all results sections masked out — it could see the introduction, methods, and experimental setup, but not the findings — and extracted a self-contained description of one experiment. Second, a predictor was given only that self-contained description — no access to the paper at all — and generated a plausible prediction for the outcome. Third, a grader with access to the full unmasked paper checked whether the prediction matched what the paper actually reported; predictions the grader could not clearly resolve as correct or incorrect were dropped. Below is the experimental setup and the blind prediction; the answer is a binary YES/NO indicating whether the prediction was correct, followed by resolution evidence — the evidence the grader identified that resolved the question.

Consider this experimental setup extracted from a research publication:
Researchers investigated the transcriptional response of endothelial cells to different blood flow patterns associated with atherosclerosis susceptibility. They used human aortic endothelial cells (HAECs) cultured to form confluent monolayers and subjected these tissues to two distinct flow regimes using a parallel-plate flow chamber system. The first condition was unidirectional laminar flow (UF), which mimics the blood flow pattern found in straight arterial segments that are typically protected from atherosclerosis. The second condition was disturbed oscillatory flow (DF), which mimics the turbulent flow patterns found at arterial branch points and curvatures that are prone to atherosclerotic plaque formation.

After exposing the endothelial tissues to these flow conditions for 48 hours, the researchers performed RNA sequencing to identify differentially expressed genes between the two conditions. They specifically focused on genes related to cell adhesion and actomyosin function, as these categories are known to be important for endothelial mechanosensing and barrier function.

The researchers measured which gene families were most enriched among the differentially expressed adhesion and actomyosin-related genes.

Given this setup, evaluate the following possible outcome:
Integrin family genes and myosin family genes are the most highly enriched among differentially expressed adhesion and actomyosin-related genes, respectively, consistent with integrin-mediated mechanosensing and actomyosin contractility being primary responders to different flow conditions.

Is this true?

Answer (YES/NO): NO